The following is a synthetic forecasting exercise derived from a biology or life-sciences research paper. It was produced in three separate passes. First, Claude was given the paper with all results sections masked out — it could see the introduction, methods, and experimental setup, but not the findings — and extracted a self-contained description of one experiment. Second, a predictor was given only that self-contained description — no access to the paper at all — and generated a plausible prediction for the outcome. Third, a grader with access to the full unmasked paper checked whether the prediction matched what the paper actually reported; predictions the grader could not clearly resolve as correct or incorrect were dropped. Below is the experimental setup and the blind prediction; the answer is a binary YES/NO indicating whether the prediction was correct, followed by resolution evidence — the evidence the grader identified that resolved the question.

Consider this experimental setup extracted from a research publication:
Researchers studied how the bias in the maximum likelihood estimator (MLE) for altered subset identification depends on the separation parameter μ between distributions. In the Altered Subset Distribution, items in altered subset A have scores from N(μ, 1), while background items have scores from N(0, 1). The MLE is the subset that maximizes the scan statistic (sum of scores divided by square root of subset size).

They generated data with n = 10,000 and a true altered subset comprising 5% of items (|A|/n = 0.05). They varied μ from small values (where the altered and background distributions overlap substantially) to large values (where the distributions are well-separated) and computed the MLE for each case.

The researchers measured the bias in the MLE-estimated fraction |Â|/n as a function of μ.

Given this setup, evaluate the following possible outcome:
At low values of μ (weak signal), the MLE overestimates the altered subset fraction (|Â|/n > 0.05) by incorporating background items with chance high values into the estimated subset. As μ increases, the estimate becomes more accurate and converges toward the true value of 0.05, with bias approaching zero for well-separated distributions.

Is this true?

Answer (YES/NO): YES